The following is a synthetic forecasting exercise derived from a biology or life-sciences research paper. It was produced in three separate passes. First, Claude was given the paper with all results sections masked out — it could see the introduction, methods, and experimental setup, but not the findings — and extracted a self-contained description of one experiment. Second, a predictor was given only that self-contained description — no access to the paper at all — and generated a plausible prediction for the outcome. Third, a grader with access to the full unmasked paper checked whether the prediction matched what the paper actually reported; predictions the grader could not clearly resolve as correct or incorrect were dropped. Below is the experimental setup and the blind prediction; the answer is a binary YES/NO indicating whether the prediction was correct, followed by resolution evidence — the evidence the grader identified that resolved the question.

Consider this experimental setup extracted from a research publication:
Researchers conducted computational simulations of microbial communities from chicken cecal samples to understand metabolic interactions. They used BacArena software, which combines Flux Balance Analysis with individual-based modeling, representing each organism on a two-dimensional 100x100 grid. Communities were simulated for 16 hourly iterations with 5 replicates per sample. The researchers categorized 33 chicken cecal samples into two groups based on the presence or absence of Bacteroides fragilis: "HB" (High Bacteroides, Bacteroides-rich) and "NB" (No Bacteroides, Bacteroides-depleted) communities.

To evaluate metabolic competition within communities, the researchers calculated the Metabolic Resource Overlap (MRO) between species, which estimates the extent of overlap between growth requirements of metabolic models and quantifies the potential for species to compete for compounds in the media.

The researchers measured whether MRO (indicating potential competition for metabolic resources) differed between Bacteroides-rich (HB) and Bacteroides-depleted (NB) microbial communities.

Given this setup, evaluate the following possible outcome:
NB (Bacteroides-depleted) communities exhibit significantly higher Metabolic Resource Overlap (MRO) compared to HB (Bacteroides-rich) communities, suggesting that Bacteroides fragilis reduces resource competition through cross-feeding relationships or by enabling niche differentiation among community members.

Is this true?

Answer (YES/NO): YES